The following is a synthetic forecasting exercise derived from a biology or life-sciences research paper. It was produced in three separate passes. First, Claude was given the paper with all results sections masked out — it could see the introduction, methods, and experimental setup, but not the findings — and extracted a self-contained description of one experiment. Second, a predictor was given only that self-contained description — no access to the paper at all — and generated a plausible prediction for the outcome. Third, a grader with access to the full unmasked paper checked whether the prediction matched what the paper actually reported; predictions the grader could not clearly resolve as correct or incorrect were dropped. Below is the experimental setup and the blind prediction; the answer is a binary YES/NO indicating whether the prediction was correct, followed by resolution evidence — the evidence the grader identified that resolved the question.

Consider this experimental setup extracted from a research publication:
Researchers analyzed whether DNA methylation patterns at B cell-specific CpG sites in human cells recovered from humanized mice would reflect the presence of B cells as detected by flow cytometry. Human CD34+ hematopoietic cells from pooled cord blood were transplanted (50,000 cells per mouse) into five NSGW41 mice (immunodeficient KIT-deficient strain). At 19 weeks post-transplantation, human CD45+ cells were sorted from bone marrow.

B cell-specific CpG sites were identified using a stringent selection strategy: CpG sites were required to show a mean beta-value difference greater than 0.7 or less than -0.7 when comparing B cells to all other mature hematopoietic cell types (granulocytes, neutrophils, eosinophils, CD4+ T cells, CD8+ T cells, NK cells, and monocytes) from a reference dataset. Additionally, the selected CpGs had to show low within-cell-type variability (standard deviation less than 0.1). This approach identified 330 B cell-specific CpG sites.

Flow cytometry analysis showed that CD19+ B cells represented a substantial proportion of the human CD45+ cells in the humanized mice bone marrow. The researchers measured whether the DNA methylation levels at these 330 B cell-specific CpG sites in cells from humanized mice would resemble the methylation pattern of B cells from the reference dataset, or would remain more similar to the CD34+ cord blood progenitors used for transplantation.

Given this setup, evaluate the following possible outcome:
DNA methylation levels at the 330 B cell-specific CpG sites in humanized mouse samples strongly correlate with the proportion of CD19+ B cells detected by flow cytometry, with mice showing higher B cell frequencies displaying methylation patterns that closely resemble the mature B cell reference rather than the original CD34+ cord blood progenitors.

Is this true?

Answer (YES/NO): NO